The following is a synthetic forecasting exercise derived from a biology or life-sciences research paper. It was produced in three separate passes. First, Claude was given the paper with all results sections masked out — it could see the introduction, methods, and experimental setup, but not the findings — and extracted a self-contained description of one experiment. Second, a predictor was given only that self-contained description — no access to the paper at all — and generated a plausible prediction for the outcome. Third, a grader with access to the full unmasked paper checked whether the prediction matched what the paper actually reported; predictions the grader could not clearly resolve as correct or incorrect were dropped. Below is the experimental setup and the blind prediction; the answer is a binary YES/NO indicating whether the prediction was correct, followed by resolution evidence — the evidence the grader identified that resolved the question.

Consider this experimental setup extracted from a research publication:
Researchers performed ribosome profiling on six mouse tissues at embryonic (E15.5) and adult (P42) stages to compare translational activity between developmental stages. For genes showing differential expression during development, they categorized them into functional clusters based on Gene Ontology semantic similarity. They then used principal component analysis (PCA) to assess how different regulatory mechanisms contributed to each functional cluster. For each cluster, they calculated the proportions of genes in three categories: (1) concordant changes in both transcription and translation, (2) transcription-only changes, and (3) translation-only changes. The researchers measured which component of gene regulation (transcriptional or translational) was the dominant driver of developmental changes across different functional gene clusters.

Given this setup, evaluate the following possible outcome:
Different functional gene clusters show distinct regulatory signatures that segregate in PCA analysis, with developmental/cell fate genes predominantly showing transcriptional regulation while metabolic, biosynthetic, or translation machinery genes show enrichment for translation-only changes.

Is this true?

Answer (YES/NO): NO